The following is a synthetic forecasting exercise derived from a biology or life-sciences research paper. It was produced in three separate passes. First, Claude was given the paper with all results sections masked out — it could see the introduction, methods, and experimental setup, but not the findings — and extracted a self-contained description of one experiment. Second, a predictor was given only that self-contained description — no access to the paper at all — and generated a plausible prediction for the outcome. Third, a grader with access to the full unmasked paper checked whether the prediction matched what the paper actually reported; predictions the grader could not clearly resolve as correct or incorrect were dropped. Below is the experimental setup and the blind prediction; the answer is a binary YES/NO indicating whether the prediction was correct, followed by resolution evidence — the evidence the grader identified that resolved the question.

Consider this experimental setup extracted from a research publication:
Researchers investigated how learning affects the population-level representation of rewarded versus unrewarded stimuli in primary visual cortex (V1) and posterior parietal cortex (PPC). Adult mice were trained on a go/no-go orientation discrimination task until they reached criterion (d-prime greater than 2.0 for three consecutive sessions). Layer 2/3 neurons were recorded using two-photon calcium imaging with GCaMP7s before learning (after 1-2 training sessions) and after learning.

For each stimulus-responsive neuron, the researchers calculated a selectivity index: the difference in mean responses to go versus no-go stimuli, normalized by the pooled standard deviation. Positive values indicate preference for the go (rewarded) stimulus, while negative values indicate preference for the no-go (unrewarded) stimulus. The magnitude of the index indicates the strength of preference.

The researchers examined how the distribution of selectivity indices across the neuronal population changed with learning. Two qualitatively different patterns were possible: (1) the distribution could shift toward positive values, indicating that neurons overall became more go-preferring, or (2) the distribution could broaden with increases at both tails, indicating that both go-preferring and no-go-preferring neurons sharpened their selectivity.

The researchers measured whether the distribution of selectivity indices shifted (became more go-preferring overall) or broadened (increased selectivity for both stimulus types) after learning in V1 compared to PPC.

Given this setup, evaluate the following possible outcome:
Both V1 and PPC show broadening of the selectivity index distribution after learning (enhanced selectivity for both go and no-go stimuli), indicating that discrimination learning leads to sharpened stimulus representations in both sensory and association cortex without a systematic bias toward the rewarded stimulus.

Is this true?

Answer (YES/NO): NO